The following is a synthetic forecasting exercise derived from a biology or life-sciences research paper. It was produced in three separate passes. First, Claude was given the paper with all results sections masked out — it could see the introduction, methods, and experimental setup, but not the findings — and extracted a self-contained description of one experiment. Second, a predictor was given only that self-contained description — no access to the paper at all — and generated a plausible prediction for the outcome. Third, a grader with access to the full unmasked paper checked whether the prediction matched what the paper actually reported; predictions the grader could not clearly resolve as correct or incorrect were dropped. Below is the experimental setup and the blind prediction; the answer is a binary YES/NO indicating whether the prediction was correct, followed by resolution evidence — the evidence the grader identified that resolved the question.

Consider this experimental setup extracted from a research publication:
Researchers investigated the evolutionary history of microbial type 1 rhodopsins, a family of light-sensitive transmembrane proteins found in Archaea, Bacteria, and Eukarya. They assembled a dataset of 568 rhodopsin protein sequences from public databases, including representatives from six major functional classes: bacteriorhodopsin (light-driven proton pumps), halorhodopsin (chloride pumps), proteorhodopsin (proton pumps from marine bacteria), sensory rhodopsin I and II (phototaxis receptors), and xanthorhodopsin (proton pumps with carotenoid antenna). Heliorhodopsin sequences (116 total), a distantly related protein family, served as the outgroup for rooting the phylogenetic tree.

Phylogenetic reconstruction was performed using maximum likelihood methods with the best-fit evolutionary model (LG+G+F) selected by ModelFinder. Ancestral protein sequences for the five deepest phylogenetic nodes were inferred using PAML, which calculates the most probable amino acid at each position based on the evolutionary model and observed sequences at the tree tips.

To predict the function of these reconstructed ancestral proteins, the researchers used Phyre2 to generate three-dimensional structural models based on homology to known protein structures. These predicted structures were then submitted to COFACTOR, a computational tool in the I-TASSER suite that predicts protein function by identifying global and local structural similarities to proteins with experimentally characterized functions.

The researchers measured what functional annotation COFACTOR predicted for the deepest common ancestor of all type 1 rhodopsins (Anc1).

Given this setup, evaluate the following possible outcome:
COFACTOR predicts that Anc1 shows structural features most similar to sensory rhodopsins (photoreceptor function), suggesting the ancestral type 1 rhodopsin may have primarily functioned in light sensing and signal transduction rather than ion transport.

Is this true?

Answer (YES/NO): NO